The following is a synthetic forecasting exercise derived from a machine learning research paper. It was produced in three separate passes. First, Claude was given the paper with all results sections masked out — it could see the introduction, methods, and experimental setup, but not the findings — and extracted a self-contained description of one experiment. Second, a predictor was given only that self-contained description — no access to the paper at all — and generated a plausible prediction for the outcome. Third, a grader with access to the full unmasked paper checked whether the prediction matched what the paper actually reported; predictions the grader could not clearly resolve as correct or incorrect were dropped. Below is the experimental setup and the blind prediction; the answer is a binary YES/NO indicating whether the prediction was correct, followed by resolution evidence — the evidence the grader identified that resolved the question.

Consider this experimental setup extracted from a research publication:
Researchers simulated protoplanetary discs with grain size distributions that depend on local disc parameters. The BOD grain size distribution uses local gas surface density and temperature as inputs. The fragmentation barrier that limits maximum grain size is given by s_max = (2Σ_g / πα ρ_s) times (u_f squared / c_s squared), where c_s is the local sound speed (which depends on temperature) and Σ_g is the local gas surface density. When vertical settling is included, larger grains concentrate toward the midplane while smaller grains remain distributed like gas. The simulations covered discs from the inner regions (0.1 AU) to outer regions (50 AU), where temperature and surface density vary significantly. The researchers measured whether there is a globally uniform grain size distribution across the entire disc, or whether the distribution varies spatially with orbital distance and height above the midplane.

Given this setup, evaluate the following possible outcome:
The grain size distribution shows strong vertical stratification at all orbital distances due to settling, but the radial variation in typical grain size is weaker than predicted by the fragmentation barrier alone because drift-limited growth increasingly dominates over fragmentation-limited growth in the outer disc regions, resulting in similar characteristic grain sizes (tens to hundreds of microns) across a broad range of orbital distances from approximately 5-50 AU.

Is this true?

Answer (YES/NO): NO